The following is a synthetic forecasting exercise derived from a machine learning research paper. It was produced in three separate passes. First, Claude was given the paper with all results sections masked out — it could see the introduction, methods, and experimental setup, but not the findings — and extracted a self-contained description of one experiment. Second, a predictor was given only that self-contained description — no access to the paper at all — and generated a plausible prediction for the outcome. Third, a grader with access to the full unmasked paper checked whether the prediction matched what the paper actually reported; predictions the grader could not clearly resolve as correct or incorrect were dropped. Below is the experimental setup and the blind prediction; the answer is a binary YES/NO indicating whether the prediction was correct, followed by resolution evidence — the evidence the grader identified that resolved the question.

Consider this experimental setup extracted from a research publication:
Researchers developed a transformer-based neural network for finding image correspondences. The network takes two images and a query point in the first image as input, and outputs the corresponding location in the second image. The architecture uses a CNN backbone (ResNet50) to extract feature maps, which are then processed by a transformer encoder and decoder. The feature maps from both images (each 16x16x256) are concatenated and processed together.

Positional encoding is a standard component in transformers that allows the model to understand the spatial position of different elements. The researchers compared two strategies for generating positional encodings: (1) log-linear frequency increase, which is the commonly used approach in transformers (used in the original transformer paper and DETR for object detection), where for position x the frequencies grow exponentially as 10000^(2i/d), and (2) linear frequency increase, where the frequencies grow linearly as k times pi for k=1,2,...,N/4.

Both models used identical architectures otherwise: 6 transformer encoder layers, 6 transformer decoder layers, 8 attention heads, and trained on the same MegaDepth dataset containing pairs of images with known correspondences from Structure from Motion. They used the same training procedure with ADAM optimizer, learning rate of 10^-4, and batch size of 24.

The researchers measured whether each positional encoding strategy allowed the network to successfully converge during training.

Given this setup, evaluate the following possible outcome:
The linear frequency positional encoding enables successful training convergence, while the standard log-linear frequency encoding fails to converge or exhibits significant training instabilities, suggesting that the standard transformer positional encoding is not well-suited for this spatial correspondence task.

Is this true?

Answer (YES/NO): YES